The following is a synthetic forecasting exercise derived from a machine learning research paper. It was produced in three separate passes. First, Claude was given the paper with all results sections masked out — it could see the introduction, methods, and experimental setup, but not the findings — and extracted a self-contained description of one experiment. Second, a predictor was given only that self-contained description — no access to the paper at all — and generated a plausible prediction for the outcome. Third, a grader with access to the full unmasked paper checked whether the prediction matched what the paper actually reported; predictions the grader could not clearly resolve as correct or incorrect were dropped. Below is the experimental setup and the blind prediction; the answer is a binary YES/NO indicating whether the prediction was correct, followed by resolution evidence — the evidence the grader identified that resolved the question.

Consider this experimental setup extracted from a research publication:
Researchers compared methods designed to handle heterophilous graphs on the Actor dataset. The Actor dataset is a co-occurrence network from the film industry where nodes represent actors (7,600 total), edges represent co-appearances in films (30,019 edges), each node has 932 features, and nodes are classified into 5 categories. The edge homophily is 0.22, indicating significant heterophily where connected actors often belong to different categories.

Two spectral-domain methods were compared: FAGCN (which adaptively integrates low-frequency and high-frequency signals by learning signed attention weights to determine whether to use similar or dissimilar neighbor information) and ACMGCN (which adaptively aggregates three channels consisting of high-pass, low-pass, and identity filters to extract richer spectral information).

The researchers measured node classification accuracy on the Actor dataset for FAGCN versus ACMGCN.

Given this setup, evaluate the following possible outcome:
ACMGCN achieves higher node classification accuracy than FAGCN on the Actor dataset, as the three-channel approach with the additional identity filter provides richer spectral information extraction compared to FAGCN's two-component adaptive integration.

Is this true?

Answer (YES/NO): NO